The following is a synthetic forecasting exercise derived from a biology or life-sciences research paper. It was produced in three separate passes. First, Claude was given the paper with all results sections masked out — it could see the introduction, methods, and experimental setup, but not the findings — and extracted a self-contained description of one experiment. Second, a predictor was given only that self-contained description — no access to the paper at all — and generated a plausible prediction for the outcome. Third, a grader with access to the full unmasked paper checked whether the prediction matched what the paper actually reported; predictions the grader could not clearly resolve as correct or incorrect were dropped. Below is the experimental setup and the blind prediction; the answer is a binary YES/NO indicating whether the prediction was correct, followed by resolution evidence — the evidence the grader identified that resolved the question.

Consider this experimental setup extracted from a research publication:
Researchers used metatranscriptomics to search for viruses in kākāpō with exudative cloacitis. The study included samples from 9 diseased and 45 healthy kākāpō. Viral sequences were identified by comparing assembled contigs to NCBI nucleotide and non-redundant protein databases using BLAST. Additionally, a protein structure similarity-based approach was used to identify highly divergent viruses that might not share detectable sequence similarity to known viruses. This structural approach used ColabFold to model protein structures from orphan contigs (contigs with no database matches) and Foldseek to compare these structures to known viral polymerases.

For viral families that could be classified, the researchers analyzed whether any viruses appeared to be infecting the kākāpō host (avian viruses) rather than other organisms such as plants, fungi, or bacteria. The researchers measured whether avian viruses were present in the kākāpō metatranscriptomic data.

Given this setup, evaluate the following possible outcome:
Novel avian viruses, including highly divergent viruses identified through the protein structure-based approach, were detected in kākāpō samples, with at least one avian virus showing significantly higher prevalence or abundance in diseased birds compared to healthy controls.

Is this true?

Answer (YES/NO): NO